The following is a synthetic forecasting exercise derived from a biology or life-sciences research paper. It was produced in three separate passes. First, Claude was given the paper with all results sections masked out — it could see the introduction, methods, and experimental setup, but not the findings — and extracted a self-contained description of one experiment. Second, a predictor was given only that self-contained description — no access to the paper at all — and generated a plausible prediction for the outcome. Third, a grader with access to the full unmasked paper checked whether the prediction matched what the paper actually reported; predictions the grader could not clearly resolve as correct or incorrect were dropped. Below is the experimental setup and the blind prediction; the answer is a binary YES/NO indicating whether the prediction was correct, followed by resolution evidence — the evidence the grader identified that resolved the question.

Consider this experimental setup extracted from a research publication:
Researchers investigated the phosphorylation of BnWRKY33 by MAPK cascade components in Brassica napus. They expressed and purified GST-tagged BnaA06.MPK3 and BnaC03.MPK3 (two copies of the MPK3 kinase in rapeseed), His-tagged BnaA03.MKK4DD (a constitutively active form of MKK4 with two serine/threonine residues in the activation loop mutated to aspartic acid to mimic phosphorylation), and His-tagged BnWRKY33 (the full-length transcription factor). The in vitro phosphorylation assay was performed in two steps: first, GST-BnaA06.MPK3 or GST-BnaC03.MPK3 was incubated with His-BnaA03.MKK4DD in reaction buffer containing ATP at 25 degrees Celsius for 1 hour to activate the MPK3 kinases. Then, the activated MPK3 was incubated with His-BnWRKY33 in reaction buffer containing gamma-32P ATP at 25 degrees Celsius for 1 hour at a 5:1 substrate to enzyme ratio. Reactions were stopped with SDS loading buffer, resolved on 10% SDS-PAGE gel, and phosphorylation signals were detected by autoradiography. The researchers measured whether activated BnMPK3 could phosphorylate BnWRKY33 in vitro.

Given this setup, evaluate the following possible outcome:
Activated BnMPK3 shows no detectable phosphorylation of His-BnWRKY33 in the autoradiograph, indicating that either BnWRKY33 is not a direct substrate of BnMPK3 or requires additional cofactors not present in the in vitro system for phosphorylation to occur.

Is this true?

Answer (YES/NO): NO